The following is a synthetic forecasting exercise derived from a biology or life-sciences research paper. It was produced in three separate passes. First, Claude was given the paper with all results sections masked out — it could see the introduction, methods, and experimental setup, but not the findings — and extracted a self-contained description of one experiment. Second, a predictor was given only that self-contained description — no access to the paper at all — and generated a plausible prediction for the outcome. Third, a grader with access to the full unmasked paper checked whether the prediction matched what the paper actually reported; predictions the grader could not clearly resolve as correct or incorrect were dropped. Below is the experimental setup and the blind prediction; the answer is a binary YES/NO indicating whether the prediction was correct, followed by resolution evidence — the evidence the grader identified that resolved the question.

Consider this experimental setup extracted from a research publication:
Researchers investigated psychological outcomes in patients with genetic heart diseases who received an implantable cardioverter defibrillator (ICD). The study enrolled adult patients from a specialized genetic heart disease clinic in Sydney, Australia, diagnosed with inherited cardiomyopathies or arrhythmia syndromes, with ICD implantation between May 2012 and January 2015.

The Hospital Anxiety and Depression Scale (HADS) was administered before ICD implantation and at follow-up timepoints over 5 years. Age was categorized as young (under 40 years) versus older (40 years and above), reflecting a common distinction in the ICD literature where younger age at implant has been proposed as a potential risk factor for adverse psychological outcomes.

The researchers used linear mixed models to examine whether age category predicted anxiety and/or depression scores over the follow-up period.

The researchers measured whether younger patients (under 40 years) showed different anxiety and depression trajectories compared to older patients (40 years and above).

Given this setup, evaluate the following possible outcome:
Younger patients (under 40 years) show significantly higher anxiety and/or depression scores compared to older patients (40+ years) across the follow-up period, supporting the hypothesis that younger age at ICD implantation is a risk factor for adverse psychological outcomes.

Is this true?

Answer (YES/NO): NO